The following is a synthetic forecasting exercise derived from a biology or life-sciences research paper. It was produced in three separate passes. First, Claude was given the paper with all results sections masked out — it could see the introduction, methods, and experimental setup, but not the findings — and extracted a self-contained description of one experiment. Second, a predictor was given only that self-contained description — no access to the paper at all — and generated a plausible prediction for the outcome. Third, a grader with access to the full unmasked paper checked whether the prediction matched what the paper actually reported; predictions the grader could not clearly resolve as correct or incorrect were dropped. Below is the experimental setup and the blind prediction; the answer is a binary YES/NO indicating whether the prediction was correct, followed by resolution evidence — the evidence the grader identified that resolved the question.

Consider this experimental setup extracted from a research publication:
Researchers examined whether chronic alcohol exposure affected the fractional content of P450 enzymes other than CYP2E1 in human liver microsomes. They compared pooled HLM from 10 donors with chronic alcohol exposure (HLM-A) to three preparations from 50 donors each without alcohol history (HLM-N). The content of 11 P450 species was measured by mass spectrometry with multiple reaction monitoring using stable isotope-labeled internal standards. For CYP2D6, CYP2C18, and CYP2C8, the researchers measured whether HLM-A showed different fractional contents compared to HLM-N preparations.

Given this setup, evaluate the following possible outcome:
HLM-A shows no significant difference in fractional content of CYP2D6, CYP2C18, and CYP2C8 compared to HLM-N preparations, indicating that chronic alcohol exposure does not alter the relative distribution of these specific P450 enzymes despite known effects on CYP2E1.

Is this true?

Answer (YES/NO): NO